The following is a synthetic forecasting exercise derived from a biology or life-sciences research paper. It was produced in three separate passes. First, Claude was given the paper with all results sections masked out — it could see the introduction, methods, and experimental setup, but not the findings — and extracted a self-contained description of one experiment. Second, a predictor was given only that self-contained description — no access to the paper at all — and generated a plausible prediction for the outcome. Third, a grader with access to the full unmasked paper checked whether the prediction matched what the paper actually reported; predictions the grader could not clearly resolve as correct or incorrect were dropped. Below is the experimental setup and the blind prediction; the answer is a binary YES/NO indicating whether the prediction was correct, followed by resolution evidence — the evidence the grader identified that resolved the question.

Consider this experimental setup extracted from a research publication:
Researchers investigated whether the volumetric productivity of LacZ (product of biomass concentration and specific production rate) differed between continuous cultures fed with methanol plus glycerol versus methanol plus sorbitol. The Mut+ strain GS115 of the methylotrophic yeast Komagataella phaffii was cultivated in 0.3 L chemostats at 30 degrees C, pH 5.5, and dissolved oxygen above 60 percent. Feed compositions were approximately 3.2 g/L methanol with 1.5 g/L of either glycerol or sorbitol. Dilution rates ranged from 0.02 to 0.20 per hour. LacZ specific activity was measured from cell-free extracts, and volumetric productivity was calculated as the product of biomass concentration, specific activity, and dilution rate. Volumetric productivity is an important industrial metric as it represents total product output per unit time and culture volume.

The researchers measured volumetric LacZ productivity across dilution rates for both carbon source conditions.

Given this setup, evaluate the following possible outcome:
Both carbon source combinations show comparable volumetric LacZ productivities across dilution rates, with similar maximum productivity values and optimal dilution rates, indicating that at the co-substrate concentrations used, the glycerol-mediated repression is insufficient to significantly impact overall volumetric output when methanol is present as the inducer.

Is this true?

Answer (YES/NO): YES